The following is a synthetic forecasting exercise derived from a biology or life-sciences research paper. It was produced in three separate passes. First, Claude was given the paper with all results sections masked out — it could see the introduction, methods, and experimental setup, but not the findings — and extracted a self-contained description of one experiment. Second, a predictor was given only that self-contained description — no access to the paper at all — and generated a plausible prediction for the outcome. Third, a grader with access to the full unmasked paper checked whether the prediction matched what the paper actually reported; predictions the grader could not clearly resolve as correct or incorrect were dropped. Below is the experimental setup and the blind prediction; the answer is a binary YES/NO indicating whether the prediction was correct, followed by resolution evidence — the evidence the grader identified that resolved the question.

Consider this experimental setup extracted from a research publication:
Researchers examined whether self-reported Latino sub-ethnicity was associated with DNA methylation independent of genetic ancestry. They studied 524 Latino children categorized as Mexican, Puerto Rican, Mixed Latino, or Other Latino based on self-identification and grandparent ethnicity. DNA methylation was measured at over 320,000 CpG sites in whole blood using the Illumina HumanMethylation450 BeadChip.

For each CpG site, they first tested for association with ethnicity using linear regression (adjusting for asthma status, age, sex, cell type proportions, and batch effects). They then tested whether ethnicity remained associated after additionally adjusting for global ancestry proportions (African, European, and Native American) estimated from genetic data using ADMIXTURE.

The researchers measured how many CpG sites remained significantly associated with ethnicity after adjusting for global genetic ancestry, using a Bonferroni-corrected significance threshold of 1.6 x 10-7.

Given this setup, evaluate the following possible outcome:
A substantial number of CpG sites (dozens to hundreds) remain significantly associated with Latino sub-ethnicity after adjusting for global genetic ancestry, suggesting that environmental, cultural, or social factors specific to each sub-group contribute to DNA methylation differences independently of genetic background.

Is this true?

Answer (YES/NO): YES